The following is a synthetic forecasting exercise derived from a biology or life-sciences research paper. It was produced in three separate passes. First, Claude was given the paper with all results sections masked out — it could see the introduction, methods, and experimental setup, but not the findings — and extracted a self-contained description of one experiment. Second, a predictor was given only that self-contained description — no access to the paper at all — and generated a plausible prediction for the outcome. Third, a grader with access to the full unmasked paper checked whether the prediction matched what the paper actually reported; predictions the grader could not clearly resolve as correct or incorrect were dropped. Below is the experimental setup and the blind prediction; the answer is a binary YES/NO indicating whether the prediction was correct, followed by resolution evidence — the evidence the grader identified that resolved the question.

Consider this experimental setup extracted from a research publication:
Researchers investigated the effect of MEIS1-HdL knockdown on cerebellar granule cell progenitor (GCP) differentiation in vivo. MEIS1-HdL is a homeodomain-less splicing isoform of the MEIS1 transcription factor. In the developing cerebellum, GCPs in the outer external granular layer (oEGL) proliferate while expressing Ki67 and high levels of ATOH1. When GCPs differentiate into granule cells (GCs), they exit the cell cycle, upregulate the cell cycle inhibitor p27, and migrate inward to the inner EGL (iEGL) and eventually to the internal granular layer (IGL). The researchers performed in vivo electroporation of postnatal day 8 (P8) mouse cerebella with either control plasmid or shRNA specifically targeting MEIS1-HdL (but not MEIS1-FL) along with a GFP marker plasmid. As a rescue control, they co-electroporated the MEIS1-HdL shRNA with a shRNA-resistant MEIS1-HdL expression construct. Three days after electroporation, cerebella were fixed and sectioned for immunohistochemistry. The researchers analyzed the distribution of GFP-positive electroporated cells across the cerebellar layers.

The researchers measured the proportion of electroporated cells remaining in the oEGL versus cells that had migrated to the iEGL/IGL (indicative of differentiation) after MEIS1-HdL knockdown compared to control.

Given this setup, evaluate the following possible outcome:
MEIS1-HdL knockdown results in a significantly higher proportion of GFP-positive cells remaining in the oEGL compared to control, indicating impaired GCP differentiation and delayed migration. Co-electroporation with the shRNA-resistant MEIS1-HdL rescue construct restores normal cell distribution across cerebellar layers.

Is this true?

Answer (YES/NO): NO